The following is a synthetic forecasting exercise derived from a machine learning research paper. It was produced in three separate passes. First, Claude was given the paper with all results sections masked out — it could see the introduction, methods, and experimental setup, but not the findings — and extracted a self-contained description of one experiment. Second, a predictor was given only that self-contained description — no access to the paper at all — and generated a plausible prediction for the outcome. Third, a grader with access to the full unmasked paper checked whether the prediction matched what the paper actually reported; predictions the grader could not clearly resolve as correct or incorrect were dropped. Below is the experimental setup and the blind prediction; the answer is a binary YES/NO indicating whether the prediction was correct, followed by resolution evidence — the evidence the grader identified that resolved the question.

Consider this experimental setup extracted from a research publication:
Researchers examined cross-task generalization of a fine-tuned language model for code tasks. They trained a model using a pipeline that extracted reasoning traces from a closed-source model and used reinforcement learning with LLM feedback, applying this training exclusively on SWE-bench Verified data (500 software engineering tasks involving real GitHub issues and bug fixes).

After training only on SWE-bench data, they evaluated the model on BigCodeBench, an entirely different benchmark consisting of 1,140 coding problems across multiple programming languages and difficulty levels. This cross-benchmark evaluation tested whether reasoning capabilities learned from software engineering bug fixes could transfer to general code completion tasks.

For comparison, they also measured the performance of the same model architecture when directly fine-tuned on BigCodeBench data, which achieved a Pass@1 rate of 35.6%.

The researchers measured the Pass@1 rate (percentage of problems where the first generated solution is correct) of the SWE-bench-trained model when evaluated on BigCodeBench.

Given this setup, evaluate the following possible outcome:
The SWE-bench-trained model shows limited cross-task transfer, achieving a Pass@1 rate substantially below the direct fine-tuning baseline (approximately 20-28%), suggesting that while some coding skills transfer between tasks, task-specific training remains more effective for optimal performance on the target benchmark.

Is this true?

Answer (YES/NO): NO